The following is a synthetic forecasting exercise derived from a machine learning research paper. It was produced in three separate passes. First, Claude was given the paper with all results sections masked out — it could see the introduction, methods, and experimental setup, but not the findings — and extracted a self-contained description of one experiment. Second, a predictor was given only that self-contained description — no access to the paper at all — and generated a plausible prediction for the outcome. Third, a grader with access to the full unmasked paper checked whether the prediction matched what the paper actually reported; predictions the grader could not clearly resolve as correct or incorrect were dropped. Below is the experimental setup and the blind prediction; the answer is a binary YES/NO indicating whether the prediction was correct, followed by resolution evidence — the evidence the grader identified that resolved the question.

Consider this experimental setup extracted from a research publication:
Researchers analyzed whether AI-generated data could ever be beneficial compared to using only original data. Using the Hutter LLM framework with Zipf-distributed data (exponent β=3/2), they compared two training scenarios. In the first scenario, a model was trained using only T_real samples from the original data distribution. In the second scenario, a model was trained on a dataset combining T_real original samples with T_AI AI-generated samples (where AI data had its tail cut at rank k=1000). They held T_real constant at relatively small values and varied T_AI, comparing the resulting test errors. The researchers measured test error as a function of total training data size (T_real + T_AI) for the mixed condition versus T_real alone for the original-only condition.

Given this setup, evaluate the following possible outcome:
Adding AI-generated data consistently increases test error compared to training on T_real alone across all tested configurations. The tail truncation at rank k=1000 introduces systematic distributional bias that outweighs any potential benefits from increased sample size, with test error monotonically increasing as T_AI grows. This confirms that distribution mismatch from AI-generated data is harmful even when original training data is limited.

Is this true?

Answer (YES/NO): NO